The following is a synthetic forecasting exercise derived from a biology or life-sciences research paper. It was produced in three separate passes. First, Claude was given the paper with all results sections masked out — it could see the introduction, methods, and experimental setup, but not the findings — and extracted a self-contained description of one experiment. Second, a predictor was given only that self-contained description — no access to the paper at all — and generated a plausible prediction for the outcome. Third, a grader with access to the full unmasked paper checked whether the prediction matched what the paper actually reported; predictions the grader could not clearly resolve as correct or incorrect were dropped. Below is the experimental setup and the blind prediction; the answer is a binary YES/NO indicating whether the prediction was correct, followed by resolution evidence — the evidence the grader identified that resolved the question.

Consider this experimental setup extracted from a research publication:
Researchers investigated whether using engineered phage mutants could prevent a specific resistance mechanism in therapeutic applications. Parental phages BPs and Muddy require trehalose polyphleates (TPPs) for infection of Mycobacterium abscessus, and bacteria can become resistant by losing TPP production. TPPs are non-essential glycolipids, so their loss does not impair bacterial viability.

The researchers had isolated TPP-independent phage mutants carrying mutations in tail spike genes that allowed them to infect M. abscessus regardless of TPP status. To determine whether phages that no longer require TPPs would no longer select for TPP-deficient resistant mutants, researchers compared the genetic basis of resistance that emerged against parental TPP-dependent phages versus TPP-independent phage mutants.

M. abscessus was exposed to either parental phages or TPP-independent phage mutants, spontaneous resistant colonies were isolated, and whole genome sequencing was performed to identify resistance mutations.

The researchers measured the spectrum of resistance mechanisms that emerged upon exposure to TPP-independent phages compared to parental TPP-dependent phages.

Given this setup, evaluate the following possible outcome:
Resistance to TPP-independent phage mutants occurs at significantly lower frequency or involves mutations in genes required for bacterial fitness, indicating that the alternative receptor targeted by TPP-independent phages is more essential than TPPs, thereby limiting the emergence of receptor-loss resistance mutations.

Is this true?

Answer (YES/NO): YES